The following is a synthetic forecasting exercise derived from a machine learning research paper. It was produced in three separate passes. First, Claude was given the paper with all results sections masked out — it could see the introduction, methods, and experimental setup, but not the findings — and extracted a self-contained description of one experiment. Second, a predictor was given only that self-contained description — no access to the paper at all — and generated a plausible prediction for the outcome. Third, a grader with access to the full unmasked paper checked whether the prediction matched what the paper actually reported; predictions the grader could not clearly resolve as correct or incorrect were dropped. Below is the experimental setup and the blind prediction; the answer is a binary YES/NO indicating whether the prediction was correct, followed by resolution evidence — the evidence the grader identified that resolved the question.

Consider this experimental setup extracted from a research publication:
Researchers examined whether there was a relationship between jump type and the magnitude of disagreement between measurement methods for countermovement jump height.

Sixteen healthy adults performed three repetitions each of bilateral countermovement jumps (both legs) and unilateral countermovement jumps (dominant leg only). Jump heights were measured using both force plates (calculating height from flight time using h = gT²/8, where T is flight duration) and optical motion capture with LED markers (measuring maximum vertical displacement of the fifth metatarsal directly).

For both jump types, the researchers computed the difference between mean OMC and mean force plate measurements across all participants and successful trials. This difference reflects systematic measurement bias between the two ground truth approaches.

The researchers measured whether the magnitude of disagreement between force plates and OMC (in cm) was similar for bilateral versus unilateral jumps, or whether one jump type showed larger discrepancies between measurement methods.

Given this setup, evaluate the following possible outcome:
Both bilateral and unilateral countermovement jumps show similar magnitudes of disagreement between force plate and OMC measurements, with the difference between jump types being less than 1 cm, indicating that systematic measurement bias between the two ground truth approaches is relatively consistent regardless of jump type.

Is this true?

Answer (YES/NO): YES